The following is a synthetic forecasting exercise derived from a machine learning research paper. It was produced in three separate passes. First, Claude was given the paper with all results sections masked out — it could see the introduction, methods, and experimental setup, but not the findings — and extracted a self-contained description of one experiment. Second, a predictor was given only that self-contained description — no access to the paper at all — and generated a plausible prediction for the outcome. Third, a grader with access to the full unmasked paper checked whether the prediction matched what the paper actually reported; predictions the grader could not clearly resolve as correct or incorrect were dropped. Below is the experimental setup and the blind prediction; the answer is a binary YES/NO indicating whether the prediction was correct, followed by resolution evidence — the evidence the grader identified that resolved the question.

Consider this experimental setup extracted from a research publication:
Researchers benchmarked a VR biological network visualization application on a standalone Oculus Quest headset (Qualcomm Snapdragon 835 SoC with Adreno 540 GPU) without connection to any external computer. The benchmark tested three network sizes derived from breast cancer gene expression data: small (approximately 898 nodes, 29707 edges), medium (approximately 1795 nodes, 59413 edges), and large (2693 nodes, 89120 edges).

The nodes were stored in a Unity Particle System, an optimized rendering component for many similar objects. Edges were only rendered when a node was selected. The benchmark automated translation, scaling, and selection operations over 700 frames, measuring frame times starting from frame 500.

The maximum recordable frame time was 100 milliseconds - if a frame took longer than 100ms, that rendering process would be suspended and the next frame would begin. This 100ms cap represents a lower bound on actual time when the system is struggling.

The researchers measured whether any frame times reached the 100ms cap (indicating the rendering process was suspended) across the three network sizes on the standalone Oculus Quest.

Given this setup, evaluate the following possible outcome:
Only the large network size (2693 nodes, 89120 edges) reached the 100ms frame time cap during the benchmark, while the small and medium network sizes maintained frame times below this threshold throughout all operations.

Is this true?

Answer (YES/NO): NO